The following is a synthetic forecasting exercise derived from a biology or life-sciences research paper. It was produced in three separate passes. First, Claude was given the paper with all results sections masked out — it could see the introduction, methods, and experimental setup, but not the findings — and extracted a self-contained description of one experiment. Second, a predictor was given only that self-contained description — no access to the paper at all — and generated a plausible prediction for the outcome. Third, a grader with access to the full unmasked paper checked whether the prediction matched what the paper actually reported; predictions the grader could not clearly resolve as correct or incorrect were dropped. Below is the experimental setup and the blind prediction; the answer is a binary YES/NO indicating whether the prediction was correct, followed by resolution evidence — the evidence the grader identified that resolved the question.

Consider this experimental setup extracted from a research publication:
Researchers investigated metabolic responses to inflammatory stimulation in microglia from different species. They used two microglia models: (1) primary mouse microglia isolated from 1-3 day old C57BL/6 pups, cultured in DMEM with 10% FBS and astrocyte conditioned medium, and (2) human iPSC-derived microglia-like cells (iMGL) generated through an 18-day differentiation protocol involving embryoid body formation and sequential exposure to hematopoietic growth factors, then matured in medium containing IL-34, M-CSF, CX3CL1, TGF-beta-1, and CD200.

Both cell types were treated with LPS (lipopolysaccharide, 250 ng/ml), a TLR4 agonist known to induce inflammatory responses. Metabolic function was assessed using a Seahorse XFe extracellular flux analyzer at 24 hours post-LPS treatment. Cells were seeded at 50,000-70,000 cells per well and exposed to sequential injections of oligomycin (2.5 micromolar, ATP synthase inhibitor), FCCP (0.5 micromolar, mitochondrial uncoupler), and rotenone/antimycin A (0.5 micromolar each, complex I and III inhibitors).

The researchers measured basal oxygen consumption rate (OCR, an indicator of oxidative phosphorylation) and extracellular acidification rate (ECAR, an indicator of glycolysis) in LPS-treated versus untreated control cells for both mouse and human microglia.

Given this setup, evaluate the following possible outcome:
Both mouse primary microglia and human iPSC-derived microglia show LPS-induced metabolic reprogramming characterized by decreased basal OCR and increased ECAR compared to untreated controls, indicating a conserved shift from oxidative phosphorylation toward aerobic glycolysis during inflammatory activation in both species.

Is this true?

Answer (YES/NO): NO